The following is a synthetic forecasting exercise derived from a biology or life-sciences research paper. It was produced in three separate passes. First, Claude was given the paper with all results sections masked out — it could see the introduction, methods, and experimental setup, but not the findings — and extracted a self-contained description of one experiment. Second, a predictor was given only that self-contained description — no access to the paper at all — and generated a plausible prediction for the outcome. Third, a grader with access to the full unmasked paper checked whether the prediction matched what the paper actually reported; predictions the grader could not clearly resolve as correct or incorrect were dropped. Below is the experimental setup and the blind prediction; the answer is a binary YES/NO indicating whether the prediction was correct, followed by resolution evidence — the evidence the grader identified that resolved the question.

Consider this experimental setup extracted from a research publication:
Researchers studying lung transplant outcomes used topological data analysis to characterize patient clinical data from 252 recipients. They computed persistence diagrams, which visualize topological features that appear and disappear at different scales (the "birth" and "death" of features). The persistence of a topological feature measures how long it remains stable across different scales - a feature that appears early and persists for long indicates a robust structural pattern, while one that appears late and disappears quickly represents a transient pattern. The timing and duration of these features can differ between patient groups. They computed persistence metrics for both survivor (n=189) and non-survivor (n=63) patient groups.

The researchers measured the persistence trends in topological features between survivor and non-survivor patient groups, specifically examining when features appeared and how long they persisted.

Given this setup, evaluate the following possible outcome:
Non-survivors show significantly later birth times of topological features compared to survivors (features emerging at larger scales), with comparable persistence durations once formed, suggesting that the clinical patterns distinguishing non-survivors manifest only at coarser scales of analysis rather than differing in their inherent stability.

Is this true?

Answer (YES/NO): NO